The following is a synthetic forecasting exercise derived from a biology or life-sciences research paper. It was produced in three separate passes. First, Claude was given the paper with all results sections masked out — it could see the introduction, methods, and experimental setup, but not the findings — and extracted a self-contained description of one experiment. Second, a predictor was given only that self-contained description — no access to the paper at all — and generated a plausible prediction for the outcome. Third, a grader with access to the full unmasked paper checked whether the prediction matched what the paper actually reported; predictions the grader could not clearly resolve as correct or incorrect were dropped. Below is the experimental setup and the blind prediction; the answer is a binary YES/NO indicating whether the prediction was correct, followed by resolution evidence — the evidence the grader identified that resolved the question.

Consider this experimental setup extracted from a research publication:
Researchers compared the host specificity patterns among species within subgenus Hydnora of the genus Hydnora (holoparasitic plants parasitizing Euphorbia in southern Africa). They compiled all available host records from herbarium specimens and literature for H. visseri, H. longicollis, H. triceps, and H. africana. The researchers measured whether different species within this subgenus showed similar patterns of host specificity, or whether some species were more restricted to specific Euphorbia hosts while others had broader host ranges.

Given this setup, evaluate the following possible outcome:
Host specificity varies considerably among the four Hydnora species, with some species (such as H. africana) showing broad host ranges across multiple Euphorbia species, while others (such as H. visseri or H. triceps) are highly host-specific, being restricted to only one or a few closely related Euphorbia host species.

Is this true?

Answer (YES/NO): YES